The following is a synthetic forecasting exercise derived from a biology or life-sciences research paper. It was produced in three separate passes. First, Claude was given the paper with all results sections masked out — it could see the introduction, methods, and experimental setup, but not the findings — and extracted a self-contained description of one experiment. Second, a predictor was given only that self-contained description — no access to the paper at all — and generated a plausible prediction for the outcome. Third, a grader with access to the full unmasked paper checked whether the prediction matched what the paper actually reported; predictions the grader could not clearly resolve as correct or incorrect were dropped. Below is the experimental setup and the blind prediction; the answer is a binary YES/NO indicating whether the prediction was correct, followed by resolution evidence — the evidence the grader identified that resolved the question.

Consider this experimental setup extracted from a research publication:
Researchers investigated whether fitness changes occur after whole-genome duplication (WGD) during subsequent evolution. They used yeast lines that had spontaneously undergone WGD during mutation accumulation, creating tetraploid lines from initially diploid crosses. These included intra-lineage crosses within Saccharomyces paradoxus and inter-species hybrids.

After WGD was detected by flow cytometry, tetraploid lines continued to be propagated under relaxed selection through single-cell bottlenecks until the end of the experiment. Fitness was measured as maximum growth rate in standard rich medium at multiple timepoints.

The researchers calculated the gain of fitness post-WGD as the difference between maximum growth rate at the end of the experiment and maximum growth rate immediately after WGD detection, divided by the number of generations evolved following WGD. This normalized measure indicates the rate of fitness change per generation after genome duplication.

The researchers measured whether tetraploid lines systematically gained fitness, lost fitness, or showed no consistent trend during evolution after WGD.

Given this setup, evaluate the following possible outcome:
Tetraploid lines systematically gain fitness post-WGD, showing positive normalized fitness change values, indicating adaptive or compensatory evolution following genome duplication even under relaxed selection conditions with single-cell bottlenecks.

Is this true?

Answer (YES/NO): NO